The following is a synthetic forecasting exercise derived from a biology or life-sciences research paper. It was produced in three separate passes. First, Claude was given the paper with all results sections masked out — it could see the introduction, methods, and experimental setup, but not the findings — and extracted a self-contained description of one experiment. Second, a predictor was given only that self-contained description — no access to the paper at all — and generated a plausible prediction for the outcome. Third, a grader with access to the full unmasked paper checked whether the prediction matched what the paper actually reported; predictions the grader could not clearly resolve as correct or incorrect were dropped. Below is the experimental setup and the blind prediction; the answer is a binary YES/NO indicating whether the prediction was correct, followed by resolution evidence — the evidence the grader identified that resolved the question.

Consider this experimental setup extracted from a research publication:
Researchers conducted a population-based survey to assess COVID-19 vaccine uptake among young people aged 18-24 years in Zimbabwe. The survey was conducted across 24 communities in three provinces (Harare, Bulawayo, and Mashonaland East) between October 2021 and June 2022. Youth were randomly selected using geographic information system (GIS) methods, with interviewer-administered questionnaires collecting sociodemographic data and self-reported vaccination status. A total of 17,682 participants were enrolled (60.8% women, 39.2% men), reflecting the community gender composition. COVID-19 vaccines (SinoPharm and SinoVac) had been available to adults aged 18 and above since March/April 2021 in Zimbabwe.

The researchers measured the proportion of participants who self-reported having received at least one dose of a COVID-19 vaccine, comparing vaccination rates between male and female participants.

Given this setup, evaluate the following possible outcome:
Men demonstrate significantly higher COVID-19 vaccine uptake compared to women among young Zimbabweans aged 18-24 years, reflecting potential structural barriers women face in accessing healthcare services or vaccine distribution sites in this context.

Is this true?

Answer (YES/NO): YES